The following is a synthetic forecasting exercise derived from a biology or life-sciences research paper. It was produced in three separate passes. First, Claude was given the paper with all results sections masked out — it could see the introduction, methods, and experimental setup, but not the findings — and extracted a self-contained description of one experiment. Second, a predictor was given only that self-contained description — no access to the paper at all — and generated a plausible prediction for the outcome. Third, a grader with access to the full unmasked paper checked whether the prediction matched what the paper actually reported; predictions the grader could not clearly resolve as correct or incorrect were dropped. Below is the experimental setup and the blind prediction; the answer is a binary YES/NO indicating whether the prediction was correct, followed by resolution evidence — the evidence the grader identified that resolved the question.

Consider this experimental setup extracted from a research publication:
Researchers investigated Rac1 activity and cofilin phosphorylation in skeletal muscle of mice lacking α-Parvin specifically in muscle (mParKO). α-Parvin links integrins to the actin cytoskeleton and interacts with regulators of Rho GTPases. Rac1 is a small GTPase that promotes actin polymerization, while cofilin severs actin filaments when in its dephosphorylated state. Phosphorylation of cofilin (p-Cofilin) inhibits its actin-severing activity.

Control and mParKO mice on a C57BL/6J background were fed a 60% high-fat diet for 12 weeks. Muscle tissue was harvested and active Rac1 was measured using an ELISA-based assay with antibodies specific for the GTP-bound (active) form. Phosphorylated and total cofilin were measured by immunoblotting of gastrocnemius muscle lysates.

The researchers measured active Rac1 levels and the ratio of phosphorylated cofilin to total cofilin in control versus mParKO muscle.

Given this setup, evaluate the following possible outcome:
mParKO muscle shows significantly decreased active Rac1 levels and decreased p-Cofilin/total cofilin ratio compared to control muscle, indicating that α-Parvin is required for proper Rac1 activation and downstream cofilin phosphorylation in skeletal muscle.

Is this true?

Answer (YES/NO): NO